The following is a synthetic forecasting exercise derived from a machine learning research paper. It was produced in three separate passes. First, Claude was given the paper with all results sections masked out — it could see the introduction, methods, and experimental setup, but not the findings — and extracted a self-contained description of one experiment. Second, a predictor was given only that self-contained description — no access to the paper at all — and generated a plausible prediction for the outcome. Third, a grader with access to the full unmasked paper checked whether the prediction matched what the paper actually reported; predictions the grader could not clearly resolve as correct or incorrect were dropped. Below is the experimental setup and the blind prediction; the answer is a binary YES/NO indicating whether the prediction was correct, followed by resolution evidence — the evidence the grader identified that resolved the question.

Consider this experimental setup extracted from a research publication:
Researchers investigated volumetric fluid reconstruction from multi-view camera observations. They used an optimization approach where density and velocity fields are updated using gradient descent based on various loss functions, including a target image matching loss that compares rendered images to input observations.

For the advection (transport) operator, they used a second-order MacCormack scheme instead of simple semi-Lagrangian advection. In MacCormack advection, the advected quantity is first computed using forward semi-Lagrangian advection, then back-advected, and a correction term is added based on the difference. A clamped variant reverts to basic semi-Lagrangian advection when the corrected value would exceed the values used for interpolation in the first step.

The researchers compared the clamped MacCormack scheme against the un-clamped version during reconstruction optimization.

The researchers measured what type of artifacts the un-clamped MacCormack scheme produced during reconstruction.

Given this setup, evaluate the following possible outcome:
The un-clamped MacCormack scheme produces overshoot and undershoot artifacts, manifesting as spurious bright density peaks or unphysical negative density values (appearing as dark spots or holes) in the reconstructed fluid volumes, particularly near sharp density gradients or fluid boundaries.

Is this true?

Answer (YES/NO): NO